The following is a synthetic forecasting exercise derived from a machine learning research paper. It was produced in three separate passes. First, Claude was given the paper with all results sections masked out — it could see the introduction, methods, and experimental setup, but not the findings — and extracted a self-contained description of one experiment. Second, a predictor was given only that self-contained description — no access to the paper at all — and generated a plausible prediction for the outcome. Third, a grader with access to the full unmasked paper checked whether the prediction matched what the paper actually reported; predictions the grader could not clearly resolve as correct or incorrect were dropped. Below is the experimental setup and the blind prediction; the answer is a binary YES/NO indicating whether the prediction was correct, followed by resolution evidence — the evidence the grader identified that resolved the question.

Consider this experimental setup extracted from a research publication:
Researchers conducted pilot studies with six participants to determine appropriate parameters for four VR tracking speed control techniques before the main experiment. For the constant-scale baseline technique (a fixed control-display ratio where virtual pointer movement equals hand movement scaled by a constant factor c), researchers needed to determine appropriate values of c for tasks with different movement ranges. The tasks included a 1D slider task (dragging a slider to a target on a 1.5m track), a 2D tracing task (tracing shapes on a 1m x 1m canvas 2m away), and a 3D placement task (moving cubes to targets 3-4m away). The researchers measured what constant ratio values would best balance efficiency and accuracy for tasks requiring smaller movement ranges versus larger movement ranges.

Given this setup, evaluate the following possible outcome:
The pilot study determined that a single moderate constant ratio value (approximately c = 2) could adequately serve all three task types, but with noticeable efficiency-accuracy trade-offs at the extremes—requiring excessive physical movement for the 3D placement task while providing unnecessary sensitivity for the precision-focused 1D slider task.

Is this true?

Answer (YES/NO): NO